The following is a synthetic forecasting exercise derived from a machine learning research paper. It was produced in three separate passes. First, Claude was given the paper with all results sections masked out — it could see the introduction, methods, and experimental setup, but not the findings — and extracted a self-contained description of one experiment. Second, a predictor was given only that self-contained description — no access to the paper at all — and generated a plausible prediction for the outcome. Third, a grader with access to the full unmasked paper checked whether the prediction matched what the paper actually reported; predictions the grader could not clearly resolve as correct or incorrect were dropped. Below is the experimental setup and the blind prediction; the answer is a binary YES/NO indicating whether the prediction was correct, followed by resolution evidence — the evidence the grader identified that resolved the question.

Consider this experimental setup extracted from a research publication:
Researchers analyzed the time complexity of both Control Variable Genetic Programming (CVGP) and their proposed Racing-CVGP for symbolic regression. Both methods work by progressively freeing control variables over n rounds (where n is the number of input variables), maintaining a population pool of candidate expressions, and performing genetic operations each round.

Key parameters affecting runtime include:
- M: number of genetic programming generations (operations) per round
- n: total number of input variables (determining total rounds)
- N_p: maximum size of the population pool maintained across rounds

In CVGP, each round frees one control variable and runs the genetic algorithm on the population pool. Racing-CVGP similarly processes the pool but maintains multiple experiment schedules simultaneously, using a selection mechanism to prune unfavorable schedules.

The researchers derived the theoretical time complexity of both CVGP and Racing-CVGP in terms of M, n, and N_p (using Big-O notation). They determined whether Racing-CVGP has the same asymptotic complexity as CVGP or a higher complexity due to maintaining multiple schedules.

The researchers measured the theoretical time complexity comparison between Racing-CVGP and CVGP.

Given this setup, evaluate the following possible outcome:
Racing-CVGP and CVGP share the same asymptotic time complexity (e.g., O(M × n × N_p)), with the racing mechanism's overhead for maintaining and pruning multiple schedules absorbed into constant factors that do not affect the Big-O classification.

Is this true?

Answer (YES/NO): YES